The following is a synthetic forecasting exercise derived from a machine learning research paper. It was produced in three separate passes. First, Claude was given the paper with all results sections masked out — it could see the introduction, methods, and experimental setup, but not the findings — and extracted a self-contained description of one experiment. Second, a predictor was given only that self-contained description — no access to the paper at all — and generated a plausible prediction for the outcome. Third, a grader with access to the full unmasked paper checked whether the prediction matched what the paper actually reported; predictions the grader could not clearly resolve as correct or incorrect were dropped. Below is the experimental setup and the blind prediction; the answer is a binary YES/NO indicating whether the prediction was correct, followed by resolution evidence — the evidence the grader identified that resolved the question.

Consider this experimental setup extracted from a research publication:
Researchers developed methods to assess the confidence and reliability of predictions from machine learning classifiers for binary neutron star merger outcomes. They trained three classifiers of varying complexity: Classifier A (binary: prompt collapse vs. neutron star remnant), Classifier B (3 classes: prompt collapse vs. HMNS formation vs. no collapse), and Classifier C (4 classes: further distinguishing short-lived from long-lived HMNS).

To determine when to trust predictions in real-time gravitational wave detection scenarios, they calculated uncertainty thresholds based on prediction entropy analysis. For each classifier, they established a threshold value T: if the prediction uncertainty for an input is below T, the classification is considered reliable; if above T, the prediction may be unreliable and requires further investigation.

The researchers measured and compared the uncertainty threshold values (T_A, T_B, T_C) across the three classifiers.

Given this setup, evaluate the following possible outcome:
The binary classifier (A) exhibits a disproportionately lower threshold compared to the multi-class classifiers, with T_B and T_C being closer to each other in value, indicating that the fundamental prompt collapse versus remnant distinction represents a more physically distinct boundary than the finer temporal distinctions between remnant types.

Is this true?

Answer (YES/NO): NO